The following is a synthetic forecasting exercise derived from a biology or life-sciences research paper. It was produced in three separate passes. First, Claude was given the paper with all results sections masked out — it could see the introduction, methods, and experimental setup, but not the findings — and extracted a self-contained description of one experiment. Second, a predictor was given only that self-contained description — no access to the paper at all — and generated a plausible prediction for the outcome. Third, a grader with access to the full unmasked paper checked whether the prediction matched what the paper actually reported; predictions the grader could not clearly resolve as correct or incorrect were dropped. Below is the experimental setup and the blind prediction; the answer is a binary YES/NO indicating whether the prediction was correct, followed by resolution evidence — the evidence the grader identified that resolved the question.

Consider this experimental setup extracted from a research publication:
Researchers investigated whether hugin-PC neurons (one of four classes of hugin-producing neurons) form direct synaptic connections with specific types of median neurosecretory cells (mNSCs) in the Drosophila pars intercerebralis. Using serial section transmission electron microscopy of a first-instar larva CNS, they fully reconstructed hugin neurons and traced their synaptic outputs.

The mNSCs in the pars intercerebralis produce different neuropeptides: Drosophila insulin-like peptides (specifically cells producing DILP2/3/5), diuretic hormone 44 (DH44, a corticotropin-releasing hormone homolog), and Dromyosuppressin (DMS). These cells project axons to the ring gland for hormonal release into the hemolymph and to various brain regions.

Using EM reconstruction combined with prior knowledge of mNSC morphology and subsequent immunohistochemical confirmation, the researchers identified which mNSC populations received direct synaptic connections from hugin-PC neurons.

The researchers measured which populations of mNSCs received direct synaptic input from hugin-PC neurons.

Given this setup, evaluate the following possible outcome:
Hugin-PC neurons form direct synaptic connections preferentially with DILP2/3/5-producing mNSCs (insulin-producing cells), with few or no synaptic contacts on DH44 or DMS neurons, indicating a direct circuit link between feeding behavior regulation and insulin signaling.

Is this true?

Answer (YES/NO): YES